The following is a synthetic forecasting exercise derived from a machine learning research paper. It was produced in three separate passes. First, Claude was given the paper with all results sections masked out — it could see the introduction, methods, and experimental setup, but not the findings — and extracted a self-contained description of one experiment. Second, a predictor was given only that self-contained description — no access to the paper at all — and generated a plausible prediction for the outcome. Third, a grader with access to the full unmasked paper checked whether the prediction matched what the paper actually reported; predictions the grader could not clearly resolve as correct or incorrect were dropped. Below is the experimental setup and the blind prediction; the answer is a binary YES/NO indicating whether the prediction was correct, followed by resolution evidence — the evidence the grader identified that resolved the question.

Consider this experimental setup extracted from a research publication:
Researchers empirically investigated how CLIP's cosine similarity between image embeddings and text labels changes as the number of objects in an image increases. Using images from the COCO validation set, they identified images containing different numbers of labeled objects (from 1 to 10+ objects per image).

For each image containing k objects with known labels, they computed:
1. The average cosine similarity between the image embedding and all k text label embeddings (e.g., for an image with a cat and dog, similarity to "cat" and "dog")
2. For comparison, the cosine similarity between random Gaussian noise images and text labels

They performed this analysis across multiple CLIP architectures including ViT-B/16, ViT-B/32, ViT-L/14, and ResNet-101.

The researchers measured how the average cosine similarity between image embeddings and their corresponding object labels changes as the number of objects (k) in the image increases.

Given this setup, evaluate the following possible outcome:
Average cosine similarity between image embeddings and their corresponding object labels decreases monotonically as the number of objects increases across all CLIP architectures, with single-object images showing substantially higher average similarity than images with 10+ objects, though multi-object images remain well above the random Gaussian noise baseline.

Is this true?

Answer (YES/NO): NO